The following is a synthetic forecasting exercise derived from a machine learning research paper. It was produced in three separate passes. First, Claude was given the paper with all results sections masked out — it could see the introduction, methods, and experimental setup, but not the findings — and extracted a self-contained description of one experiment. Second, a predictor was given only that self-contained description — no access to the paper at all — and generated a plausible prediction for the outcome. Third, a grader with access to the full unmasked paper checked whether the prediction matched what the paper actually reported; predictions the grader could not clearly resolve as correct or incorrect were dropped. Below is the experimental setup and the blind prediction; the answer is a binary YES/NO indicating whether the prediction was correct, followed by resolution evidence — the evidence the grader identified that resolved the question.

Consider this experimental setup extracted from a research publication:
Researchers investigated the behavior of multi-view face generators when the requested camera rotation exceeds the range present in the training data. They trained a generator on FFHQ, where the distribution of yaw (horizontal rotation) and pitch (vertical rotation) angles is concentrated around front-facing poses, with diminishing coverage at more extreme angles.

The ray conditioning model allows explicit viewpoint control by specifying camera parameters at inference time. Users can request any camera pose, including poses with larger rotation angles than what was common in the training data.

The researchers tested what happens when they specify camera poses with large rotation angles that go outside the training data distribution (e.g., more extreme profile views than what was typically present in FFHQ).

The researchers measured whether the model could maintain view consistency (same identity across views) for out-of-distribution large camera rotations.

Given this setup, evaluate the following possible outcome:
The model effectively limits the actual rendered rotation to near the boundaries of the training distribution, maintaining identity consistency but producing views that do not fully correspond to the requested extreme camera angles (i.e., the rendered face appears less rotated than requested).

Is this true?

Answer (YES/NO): NO